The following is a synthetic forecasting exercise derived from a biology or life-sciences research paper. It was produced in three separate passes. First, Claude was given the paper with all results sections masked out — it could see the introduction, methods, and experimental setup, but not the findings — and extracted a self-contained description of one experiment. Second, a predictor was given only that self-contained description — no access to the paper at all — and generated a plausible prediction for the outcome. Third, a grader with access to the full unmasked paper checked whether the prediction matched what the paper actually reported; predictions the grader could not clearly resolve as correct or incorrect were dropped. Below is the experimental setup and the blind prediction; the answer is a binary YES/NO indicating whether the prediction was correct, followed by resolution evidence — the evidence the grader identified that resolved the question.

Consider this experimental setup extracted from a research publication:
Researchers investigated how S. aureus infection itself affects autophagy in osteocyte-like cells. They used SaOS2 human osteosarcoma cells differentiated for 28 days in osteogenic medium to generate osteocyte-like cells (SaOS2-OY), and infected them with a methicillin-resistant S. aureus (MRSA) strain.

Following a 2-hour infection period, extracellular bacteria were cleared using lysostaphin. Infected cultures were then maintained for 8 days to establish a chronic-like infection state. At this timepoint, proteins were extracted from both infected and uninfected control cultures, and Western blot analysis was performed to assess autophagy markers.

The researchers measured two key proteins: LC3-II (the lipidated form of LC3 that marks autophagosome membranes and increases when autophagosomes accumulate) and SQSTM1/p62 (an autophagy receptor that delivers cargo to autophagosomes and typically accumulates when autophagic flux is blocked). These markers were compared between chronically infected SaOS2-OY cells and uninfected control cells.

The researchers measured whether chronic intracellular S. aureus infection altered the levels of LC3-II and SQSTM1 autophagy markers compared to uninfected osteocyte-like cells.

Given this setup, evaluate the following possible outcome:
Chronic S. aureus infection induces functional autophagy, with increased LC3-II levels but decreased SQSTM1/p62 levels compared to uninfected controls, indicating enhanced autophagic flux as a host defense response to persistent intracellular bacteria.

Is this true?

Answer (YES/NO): NO